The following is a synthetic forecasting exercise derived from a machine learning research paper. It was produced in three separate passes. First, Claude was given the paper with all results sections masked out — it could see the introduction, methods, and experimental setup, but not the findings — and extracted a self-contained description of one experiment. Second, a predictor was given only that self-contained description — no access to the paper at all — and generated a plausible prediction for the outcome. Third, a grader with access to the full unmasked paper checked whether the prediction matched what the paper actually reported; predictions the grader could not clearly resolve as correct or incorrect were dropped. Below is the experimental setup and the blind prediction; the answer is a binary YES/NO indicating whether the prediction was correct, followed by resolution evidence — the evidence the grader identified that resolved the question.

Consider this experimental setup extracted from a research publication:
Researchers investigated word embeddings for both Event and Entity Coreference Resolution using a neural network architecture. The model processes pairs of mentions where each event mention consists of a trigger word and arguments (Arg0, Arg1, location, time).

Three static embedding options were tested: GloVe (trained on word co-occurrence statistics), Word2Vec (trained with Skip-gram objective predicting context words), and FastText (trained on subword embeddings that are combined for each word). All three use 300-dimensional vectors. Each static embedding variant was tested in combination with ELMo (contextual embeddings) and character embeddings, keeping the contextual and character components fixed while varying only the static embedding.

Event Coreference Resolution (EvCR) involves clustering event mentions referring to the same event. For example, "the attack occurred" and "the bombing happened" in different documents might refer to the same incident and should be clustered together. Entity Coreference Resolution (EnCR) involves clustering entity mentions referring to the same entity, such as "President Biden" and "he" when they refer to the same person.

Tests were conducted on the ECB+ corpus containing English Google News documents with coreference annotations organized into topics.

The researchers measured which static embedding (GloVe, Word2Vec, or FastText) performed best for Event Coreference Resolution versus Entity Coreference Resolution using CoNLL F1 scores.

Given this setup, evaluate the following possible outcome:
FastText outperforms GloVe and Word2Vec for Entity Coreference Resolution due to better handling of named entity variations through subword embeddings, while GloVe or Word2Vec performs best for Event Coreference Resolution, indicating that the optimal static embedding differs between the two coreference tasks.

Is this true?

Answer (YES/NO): YES